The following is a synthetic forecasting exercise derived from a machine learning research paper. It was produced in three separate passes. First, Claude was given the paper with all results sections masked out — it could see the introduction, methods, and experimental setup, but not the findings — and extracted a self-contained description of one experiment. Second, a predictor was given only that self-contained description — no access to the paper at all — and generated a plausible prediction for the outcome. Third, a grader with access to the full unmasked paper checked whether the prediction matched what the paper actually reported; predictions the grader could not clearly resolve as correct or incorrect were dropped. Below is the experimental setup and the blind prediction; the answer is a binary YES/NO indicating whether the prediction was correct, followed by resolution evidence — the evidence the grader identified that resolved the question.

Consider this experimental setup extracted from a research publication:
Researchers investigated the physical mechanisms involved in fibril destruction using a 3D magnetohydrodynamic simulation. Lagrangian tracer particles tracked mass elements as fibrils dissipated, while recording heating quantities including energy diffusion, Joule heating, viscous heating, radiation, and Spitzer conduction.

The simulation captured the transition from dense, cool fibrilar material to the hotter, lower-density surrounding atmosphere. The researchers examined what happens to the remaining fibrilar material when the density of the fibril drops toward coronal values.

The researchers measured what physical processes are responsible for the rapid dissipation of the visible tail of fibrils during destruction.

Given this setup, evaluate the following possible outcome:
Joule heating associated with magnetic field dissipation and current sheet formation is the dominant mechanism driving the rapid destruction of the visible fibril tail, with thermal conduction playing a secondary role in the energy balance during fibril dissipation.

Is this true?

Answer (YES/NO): YES